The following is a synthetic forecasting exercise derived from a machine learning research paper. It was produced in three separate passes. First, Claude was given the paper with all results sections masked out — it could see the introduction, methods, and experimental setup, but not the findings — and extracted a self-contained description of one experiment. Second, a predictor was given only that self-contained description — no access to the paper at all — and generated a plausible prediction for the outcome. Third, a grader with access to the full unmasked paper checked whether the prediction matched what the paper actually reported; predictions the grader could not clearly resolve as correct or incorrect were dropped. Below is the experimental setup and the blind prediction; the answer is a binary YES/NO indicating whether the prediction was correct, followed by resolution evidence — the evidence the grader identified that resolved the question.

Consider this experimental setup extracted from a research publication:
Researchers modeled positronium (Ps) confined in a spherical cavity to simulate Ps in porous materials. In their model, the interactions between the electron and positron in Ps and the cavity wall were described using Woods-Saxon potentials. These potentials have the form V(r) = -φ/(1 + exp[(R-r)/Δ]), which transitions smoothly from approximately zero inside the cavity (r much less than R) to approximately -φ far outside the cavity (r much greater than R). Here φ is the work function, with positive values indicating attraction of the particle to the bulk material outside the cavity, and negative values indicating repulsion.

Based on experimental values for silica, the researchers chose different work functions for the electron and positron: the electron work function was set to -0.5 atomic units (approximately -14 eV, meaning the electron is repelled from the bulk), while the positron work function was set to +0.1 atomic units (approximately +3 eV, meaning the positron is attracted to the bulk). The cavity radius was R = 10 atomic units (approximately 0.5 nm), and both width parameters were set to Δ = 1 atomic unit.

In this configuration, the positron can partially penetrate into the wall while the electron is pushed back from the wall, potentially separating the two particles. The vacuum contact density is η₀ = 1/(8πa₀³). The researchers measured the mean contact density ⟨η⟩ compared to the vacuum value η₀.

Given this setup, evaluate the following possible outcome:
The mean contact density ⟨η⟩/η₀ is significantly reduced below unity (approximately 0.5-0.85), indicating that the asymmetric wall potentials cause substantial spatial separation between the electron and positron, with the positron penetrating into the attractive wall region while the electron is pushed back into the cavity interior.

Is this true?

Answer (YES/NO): NO